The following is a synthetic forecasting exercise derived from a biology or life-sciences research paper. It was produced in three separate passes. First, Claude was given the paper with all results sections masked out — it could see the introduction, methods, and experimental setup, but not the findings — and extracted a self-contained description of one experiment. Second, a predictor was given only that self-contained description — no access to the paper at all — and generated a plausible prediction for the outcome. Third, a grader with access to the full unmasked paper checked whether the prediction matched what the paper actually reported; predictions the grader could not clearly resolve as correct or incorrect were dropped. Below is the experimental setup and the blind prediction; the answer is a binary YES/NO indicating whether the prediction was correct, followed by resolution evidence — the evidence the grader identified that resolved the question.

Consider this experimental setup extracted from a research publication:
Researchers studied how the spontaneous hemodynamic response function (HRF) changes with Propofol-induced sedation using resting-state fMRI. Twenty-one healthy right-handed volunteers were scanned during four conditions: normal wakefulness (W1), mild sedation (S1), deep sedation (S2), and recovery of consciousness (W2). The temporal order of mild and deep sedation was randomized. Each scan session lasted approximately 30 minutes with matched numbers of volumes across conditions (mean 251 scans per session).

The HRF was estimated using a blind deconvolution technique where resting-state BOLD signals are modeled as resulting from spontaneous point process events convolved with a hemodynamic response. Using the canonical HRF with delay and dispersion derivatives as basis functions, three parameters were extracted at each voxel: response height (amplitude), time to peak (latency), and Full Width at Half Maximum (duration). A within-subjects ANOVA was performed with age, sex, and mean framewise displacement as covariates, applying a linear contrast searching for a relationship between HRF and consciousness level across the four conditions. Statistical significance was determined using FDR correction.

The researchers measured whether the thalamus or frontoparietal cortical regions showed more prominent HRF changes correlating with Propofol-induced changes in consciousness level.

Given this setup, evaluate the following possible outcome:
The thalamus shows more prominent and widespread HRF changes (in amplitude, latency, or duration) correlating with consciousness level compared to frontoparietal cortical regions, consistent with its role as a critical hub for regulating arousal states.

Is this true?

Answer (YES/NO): NO